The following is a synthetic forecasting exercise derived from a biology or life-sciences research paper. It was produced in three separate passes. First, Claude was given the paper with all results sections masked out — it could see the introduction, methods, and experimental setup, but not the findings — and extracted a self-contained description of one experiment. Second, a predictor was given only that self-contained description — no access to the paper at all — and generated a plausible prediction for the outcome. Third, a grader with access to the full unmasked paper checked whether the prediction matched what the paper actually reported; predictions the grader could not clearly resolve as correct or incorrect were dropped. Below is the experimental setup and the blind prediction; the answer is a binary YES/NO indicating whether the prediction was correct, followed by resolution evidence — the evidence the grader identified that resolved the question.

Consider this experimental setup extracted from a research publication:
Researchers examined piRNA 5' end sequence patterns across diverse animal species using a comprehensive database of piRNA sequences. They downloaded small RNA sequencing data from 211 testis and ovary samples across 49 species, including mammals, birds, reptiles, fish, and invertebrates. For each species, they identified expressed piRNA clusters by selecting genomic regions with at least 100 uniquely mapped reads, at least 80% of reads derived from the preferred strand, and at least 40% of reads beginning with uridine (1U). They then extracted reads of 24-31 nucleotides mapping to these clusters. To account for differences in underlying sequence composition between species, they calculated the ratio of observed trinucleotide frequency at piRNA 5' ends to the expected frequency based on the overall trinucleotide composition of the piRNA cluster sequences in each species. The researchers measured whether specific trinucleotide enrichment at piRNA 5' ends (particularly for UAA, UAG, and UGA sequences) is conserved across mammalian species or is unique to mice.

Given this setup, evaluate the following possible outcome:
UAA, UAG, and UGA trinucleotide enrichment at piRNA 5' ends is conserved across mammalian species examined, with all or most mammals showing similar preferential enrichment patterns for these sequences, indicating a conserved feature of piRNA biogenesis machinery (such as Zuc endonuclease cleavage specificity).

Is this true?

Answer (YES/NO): YES